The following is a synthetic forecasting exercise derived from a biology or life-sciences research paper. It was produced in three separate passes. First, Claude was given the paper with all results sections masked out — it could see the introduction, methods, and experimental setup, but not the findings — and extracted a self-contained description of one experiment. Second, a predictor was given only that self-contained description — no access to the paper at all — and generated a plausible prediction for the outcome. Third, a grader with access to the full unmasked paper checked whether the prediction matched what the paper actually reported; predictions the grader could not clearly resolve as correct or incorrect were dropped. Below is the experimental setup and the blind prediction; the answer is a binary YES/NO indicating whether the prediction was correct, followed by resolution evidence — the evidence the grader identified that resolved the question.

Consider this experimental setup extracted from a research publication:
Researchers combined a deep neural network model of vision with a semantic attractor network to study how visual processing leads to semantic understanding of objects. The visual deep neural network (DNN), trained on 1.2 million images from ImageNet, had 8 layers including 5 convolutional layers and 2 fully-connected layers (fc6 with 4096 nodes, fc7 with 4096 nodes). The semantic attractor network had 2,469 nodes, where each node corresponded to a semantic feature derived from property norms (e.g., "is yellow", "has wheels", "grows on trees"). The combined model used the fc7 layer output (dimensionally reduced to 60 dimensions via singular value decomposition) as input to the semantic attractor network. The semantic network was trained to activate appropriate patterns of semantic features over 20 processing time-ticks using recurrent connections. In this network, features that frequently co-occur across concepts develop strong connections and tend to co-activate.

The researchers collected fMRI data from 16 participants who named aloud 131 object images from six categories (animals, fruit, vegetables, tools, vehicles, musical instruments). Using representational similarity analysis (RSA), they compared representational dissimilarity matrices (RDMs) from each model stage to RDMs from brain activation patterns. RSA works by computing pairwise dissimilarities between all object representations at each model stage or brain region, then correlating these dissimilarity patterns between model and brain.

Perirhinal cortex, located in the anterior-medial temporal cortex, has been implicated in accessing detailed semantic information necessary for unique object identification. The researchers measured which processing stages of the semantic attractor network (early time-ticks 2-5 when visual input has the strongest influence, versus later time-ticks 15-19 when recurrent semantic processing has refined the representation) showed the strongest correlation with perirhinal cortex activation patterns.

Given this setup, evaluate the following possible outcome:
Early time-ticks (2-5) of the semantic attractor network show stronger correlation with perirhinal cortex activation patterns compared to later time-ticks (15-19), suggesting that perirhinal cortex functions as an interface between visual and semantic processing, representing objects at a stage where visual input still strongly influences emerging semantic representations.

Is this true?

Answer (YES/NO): NO